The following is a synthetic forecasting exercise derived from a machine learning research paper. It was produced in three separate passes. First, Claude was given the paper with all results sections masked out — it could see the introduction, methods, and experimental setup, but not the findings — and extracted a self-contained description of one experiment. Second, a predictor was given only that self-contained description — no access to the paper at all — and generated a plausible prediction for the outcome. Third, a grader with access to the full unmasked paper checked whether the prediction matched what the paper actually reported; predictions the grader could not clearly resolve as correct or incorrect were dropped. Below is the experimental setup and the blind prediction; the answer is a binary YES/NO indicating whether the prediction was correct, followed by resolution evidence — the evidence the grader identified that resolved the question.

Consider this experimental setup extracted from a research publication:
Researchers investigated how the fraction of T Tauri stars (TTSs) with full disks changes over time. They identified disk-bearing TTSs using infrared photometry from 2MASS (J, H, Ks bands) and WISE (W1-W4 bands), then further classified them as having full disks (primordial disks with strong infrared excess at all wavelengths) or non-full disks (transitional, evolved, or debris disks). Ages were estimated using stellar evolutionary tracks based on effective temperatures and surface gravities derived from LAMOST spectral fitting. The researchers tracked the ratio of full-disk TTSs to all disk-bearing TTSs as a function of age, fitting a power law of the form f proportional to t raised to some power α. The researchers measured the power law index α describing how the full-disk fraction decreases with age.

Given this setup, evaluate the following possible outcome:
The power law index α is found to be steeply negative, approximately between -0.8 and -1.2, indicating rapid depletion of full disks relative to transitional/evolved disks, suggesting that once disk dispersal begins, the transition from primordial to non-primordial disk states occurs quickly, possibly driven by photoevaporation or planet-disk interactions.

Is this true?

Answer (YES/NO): NO